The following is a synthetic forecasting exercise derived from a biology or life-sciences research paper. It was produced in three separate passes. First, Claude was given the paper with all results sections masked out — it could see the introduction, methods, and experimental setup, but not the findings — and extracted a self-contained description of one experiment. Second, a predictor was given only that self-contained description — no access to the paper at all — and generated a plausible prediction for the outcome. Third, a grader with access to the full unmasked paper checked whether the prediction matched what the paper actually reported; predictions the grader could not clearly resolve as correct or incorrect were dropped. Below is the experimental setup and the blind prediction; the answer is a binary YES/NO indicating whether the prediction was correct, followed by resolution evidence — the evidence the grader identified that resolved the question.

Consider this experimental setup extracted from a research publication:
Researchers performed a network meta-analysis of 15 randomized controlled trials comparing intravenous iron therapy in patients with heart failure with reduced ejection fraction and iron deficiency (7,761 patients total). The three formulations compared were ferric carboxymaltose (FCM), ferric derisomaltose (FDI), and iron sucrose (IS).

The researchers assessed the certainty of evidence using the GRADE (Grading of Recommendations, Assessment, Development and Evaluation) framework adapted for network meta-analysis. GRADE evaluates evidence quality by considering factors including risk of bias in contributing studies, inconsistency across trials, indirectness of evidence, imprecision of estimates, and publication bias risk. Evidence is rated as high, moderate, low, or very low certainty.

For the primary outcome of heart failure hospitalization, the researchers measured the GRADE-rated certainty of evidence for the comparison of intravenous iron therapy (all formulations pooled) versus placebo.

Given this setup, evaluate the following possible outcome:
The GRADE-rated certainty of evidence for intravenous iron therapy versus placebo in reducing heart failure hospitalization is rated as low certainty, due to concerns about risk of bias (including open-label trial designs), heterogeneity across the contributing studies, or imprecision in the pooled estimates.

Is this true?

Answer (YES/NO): NO